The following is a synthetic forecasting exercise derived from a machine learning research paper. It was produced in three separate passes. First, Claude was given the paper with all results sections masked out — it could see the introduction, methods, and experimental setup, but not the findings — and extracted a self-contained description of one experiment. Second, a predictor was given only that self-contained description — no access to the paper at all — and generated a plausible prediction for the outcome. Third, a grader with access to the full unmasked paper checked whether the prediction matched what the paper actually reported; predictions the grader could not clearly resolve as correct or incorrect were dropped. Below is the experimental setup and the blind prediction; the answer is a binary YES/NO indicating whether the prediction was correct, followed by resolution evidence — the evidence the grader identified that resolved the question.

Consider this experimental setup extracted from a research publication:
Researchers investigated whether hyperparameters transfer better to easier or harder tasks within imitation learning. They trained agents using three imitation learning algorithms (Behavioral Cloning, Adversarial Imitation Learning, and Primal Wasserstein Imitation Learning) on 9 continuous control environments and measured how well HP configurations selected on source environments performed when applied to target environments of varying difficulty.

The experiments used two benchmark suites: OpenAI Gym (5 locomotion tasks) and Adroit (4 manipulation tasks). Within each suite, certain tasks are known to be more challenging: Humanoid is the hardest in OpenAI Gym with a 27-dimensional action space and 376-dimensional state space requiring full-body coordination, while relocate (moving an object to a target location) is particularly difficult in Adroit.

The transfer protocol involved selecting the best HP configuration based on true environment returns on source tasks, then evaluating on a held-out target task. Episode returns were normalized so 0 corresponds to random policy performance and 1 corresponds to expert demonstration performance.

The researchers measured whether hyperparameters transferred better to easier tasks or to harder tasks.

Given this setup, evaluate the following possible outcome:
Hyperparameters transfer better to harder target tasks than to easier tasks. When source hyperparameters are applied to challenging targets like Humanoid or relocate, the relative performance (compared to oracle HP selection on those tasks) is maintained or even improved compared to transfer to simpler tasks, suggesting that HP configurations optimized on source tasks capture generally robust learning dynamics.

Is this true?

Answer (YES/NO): NO